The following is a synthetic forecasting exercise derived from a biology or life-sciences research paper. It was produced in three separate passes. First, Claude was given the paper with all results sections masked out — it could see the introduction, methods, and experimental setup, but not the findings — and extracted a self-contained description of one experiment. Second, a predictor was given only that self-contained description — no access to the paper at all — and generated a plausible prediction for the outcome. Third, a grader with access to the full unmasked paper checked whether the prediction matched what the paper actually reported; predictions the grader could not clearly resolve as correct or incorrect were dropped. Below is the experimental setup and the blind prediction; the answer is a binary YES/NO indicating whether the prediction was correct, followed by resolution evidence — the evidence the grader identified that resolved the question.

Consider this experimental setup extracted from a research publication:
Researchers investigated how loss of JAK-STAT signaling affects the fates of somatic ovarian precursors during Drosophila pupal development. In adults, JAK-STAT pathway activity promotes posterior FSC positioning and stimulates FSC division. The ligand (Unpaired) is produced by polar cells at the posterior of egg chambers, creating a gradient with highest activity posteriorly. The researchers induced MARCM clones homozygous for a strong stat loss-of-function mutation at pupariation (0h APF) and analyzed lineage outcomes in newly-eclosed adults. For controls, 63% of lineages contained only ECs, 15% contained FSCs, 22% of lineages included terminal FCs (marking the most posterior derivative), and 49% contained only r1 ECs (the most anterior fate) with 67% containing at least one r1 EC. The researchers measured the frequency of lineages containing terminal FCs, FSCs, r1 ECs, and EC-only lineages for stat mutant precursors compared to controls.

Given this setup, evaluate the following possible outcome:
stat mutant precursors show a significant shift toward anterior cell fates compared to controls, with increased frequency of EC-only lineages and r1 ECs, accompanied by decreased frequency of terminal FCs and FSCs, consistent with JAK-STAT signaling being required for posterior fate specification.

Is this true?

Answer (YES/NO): NO